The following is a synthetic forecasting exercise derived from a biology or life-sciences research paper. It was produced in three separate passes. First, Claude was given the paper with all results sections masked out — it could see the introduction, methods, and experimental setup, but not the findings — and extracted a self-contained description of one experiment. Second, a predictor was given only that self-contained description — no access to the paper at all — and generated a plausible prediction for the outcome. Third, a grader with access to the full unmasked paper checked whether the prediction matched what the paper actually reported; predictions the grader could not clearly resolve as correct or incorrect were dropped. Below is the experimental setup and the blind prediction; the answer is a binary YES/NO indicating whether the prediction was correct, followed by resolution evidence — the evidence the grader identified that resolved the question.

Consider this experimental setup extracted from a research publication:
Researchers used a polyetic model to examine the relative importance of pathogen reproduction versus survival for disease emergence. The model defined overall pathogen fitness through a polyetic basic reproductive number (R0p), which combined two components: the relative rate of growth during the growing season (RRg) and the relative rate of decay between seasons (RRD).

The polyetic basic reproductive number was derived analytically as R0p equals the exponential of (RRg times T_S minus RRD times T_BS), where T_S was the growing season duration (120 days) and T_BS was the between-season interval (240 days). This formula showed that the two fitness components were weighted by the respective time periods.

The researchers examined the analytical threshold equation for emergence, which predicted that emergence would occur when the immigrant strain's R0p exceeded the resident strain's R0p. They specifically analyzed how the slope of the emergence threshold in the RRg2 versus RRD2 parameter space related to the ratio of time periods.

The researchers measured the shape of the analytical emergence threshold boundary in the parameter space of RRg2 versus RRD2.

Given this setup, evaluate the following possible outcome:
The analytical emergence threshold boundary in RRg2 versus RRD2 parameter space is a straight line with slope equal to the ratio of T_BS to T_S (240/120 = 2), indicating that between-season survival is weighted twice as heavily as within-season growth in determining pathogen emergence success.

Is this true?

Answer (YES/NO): NO